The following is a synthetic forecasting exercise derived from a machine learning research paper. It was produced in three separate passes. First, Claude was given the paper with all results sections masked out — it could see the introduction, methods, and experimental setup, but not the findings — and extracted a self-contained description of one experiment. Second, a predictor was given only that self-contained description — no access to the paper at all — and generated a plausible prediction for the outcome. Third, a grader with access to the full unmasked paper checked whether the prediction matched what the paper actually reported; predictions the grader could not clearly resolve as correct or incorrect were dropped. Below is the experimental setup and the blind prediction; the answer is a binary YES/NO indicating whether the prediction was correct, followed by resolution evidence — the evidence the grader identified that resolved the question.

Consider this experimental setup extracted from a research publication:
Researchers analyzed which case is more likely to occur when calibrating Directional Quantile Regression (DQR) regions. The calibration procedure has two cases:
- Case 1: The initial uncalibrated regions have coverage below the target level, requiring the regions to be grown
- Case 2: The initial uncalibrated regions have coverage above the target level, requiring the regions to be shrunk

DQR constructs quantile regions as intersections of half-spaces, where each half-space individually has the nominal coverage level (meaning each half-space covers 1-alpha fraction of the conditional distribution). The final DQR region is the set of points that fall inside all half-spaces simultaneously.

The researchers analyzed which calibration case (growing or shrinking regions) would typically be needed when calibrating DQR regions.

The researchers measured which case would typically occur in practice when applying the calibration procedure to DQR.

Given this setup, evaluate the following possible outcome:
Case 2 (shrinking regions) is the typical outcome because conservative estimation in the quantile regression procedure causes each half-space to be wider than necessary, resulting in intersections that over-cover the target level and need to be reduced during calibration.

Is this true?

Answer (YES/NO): NO